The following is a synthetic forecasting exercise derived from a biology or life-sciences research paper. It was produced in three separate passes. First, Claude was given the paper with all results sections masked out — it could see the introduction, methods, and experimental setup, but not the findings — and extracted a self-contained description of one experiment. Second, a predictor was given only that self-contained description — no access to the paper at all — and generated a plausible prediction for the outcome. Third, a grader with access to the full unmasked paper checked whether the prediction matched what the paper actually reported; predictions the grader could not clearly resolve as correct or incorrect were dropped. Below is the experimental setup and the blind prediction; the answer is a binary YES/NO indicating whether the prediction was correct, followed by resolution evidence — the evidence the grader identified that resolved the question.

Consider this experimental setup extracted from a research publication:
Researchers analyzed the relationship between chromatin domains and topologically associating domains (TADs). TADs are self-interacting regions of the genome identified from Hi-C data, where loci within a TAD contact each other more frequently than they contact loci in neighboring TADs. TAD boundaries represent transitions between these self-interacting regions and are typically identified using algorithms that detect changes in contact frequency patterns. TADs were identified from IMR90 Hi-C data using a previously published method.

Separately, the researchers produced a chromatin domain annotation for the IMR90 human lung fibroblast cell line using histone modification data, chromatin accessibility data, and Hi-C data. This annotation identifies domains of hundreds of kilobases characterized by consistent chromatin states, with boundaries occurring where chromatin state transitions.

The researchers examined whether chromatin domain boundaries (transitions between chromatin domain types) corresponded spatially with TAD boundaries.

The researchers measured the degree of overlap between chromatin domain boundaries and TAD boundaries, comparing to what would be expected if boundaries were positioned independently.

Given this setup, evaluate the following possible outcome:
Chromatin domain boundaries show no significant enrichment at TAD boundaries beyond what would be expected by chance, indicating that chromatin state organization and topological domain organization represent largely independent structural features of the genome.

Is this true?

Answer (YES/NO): NO